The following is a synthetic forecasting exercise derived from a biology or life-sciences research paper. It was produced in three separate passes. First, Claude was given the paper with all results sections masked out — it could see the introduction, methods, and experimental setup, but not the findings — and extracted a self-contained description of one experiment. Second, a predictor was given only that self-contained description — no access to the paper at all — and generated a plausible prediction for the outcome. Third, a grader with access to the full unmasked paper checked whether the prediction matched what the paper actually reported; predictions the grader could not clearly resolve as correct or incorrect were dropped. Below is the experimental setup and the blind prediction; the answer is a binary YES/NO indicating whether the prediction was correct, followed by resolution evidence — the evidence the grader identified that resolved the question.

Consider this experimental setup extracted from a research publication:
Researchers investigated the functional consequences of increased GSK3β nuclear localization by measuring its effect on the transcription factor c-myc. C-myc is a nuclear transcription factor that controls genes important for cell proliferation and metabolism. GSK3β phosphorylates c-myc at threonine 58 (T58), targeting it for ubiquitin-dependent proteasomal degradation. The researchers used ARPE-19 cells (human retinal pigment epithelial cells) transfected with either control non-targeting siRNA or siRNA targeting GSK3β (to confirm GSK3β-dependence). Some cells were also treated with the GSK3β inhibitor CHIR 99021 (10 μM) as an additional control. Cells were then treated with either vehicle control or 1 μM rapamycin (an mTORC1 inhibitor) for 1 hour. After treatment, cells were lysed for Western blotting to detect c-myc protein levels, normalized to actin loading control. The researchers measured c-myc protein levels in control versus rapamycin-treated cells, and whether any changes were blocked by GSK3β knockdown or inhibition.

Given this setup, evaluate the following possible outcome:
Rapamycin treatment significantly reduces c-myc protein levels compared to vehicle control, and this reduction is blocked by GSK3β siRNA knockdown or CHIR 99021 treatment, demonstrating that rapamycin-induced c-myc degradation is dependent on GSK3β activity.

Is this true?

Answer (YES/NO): NO